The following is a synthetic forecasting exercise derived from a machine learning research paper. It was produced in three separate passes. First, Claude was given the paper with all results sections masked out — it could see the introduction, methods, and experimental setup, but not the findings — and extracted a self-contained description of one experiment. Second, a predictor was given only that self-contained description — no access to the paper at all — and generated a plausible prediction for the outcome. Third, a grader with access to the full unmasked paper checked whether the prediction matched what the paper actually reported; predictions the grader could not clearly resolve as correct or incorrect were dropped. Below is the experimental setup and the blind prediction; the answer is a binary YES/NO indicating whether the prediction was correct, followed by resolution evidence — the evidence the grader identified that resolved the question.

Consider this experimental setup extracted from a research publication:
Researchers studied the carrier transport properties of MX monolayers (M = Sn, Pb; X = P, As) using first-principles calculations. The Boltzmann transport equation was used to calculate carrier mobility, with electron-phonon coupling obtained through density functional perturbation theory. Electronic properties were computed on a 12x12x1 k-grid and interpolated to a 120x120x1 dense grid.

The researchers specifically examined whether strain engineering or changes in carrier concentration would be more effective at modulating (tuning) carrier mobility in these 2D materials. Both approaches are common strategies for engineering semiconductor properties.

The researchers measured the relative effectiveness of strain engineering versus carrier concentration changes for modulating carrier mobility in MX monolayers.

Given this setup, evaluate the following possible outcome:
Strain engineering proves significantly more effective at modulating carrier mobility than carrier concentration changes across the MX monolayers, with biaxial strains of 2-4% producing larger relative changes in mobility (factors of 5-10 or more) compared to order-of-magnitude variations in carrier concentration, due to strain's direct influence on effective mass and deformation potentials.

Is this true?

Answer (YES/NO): NO